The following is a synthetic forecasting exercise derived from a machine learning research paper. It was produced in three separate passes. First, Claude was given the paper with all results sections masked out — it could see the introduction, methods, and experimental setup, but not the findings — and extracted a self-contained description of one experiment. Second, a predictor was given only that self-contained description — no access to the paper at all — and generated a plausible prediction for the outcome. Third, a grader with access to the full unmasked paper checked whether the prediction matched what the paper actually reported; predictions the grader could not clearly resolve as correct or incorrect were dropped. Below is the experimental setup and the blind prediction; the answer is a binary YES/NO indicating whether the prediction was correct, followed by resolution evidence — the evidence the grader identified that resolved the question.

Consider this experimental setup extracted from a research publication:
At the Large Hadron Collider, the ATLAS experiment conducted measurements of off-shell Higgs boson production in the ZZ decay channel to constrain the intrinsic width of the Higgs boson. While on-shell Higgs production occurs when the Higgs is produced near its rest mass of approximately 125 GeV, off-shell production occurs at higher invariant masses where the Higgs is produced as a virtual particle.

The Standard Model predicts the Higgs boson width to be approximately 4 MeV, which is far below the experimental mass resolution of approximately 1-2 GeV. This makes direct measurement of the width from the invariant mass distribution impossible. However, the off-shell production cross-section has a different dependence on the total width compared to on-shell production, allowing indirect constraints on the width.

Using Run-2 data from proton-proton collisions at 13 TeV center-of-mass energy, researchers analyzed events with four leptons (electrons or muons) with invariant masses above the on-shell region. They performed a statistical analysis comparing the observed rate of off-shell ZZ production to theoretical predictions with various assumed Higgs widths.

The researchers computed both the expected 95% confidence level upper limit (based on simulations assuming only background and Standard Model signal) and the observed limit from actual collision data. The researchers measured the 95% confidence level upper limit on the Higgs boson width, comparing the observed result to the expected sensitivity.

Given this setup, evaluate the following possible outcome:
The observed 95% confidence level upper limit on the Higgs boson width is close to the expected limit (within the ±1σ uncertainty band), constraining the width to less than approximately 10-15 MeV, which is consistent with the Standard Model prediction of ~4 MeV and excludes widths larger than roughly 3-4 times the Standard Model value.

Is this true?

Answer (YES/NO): YES